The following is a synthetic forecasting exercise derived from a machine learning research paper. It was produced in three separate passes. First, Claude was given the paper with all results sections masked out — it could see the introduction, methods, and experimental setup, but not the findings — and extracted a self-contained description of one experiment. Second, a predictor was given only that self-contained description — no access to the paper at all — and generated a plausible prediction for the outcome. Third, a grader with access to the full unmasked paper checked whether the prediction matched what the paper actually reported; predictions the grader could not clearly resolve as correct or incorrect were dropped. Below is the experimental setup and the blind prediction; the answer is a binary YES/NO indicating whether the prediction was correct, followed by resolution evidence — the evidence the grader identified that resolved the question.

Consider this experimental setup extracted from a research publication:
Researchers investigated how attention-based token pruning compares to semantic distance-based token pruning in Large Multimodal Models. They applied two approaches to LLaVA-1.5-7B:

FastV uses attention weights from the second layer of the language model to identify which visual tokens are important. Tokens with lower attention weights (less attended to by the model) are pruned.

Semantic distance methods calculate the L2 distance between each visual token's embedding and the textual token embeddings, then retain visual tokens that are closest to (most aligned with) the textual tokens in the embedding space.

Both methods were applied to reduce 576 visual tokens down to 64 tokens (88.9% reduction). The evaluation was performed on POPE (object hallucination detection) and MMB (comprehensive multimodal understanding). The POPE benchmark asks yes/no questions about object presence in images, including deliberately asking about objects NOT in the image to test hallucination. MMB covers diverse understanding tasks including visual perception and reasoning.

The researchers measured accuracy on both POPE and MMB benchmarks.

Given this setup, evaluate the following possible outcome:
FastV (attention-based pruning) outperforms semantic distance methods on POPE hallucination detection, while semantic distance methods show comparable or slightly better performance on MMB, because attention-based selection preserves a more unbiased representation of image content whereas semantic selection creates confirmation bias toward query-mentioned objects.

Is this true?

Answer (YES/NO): NO